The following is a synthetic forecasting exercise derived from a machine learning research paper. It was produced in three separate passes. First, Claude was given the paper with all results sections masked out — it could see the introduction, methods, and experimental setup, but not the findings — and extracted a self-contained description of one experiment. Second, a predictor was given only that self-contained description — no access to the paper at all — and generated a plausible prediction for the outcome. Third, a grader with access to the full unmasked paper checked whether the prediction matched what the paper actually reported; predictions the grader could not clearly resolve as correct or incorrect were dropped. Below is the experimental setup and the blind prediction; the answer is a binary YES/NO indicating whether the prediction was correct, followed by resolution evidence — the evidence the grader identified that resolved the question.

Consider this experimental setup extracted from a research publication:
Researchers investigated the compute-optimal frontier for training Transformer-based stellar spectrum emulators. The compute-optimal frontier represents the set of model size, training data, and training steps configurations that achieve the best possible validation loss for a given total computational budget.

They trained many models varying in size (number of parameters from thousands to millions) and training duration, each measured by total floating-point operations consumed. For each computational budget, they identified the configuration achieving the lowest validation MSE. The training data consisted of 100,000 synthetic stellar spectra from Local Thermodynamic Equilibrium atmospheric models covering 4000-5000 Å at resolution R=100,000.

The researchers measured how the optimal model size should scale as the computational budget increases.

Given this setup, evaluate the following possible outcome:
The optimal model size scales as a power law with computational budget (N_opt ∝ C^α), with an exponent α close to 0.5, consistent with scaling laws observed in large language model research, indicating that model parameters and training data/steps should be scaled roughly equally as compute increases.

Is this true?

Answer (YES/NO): NO